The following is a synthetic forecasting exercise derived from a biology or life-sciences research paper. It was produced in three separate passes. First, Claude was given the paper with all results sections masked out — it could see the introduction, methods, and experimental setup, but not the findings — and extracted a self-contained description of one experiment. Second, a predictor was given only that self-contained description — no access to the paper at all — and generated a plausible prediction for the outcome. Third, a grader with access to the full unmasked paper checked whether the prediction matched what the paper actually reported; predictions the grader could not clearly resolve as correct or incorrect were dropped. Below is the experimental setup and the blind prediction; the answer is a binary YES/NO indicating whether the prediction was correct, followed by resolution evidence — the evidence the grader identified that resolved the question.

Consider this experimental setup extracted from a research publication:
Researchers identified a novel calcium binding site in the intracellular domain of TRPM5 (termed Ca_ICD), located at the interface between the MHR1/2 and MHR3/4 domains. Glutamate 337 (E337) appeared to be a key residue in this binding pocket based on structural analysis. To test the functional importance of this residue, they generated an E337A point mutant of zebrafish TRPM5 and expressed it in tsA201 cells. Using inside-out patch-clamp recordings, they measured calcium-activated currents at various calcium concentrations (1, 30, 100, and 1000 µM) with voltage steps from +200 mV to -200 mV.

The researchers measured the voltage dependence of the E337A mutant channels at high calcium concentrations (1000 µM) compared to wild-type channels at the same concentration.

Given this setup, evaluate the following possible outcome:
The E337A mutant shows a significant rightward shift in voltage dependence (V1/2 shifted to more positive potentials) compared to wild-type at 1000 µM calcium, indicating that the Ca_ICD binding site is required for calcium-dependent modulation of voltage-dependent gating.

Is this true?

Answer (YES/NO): YES